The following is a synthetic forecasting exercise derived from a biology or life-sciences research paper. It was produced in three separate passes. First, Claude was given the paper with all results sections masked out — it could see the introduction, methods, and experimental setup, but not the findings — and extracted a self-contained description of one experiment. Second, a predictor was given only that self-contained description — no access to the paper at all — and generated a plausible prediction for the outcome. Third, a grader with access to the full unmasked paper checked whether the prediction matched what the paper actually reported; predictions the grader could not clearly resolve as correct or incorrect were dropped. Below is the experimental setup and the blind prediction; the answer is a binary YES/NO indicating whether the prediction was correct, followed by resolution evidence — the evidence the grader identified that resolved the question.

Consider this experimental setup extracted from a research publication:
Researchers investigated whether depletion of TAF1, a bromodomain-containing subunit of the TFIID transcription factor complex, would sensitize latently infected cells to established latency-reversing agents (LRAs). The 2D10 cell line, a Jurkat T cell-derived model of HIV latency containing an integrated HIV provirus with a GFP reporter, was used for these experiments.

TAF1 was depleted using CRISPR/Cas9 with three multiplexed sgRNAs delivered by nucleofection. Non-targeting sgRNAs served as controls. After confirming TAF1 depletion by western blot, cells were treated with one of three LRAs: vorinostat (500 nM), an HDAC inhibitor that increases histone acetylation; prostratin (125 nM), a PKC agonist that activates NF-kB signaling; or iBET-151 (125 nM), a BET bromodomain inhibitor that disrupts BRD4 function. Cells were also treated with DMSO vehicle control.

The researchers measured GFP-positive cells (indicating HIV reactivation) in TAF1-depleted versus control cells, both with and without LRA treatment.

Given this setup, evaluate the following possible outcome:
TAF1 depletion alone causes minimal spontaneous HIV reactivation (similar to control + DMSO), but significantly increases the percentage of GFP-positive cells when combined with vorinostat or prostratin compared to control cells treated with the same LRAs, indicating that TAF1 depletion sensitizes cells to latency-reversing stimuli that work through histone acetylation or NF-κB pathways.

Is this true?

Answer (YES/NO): NO